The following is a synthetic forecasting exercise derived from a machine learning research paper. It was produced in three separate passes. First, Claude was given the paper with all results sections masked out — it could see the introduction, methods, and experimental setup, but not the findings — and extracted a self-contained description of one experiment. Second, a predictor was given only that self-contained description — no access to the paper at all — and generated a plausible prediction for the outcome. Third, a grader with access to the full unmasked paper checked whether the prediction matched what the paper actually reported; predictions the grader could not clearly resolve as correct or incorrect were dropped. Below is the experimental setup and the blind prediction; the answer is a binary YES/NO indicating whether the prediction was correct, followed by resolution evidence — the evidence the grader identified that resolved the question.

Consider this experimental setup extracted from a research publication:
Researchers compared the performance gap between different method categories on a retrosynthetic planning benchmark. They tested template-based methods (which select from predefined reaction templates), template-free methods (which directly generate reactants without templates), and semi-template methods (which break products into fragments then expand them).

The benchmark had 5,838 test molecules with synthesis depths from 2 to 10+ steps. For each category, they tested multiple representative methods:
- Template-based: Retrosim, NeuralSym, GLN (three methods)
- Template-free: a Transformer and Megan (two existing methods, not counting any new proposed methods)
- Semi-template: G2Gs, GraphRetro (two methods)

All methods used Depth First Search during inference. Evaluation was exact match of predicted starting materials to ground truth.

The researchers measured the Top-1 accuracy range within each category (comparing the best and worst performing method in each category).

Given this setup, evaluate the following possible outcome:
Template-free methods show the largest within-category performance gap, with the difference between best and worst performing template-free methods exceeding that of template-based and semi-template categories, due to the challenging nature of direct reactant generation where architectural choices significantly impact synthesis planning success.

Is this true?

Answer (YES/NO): NO